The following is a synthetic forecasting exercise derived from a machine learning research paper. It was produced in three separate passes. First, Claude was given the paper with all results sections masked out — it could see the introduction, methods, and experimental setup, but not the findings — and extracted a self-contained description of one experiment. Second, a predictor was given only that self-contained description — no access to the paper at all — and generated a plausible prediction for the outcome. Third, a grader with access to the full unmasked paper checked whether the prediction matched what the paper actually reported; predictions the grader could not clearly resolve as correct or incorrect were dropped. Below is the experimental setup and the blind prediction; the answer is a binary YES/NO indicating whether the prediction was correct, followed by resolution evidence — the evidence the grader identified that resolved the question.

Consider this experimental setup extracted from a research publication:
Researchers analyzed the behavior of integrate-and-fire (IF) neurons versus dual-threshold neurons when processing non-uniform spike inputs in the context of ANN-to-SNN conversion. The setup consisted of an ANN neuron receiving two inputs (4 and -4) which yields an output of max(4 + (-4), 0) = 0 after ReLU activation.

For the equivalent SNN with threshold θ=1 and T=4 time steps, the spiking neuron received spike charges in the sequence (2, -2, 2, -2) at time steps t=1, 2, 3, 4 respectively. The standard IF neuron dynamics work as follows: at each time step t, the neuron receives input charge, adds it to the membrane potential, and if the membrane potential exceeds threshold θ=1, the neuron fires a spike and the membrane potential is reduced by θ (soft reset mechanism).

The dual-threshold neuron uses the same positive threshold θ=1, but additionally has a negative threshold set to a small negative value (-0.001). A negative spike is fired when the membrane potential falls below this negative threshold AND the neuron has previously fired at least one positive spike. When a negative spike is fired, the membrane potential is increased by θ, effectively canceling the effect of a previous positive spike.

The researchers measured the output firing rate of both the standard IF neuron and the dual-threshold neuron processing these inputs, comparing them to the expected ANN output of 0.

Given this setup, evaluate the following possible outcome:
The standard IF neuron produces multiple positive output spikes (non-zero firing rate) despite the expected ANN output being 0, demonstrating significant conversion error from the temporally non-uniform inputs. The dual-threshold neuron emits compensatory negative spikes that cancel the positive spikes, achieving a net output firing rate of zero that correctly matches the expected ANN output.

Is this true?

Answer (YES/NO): YES